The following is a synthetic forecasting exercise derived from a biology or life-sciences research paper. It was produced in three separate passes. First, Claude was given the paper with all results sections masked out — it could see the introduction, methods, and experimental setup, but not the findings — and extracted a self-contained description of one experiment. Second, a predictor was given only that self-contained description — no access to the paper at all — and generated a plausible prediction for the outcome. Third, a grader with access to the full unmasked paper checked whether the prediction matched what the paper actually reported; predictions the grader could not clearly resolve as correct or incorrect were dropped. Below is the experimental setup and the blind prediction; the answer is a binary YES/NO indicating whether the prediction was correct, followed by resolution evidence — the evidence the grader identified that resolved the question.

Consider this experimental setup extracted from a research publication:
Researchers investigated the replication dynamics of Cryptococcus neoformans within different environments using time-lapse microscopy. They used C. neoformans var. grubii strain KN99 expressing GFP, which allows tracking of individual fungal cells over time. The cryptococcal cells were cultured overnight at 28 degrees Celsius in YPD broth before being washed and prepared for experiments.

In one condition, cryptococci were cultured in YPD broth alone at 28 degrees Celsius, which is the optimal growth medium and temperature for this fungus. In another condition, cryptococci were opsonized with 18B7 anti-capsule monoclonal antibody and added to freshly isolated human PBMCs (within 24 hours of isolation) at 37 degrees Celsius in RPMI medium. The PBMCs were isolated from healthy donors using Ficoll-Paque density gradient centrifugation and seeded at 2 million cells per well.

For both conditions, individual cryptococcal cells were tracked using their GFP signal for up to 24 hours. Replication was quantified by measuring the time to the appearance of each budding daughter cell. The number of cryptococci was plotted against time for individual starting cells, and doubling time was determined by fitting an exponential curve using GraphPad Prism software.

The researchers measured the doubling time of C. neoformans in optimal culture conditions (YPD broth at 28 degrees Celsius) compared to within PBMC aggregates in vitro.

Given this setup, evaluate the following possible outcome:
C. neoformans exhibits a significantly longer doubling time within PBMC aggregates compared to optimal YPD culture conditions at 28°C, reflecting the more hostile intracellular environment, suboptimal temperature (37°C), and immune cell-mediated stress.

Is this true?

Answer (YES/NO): YES